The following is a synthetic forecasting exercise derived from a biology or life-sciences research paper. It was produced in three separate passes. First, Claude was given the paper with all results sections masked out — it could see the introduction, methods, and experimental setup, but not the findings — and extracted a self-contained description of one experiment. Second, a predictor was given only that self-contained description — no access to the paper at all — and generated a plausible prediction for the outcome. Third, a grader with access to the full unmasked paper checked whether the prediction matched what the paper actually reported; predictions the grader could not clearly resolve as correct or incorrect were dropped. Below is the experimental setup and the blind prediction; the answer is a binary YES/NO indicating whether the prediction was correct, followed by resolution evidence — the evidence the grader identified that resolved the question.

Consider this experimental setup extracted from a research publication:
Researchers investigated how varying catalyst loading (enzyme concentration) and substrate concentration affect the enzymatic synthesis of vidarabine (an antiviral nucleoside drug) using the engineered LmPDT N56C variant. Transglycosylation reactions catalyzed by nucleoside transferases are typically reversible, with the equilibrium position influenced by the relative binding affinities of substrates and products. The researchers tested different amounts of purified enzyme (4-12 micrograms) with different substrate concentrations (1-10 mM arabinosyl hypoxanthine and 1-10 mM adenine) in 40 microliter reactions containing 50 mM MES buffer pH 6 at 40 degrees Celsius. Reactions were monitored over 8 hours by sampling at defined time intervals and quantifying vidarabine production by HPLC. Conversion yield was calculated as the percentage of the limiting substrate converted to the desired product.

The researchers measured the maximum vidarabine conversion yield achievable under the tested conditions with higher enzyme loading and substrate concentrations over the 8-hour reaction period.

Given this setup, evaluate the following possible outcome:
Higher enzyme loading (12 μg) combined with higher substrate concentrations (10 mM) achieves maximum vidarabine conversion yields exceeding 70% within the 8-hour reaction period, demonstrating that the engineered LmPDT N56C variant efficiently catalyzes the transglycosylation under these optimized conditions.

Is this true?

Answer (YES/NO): NO